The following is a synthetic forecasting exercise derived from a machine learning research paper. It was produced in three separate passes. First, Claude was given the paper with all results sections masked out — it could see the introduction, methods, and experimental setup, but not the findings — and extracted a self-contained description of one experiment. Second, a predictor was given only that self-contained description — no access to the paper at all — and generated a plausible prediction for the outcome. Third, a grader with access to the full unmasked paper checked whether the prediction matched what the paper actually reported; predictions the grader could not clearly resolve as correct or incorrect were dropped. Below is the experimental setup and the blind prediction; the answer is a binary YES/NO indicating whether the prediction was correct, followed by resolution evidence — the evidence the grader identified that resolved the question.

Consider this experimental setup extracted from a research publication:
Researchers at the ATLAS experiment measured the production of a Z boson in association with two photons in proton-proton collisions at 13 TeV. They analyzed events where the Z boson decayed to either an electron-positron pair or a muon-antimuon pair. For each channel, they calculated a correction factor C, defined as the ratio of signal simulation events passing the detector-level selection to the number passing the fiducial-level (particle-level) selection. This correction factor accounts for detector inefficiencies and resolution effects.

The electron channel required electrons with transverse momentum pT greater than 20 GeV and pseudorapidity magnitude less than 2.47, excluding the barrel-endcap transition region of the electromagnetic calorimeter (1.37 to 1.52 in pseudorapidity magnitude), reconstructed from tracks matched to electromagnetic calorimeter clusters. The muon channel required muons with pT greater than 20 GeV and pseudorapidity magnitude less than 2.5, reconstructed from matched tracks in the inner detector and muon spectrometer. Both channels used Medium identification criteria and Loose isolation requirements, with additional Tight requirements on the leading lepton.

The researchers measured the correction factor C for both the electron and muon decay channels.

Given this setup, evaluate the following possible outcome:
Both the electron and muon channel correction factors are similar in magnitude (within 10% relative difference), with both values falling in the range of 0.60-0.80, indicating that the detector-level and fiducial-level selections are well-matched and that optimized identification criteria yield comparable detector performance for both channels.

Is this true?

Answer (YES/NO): NO